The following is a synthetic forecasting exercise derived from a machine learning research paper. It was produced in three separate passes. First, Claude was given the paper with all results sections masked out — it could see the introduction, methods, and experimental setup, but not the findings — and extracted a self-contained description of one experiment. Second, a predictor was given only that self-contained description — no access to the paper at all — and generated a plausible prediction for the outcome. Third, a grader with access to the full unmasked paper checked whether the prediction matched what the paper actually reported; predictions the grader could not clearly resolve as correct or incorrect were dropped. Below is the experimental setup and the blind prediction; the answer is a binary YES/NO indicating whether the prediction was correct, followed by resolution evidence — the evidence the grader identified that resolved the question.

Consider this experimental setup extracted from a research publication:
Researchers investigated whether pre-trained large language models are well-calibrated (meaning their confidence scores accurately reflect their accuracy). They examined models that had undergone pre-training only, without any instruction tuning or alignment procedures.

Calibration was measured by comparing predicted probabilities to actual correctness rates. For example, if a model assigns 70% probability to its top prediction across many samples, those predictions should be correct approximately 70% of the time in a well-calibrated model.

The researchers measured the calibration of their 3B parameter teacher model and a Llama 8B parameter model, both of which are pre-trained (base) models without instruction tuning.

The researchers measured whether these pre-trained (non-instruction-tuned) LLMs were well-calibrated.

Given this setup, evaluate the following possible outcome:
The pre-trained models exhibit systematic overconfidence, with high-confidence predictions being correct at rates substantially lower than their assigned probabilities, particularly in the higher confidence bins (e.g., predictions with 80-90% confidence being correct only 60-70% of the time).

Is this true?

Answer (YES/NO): NO